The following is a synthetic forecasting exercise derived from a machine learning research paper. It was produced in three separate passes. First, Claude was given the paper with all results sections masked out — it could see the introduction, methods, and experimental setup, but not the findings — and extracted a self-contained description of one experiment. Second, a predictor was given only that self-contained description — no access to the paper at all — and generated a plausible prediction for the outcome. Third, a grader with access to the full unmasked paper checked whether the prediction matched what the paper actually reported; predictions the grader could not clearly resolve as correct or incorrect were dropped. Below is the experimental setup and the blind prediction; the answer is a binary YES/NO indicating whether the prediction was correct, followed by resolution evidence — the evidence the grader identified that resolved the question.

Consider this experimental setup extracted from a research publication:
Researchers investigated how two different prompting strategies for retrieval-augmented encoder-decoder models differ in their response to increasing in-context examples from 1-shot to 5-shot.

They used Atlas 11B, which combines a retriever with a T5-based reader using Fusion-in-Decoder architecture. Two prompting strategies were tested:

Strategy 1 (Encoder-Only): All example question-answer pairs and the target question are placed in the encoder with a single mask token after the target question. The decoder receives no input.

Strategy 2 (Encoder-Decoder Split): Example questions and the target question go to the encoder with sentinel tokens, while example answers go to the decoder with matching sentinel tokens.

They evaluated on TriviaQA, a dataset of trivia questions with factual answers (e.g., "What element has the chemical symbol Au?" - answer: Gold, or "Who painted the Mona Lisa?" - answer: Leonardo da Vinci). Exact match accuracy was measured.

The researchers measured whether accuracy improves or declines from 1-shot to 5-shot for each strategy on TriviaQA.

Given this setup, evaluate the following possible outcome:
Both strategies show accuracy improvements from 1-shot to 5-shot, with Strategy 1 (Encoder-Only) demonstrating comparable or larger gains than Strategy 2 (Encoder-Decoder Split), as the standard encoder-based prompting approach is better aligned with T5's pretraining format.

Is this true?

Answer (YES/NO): NO